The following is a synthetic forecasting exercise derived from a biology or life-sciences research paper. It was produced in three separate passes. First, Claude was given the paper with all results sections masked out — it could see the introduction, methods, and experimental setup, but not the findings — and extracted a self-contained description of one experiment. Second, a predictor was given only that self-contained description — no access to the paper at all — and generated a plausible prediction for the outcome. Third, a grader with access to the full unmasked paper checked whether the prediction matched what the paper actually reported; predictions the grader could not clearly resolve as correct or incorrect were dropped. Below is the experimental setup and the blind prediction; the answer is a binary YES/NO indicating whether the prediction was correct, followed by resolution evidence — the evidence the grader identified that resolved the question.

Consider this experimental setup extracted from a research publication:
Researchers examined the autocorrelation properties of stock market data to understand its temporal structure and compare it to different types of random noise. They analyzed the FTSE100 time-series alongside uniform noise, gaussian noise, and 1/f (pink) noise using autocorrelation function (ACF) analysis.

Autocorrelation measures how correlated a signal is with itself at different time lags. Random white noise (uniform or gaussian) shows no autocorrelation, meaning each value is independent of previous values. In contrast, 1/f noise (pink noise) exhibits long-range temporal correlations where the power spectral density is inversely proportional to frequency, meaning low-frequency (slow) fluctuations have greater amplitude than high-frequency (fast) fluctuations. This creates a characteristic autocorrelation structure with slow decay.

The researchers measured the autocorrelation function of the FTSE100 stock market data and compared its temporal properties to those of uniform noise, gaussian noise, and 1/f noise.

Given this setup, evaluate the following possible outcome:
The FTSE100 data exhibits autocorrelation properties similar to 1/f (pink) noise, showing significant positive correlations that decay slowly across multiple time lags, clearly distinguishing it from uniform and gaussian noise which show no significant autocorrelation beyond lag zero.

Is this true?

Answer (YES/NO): YES